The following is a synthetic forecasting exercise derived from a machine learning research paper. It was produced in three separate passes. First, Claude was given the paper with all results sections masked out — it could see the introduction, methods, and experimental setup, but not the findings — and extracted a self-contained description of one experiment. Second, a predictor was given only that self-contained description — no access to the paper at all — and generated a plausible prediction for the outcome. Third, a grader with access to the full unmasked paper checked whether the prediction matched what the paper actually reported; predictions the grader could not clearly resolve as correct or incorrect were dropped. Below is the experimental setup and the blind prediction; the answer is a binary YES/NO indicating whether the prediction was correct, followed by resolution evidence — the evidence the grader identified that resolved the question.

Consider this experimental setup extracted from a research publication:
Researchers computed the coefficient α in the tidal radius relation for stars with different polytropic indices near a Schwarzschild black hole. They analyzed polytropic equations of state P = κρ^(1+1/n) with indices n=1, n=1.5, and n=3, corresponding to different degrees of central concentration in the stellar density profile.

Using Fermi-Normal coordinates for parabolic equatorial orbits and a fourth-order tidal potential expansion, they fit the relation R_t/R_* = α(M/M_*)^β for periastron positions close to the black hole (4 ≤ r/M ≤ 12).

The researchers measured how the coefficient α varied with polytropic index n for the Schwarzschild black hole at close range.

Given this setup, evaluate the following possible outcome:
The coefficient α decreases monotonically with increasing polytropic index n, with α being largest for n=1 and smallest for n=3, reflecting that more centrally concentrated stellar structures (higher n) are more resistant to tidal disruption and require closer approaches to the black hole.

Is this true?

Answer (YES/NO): NO